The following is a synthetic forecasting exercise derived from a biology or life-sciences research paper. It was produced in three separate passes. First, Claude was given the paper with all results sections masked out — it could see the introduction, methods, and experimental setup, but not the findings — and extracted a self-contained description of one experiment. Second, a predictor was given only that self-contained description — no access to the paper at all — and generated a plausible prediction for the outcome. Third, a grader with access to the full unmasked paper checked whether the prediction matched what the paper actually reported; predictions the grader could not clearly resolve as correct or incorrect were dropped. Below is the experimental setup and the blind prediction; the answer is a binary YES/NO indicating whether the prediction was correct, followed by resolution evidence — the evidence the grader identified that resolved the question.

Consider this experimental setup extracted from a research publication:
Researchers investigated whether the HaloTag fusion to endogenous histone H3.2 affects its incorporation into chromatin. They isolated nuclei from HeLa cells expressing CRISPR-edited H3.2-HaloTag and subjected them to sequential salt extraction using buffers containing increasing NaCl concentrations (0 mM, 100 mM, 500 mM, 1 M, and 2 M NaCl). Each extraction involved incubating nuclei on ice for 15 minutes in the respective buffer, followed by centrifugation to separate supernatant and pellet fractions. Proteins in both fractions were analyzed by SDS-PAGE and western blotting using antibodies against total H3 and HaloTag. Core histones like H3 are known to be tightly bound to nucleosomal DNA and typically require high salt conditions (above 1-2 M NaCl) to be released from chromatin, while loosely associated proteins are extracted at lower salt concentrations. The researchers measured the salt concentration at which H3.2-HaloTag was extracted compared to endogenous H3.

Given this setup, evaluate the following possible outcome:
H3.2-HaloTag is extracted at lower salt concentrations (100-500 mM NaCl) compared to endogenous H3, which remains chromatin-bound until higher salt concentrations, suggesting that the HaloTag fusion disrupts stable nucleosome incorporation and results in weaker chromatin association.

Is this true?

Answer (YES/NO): NO